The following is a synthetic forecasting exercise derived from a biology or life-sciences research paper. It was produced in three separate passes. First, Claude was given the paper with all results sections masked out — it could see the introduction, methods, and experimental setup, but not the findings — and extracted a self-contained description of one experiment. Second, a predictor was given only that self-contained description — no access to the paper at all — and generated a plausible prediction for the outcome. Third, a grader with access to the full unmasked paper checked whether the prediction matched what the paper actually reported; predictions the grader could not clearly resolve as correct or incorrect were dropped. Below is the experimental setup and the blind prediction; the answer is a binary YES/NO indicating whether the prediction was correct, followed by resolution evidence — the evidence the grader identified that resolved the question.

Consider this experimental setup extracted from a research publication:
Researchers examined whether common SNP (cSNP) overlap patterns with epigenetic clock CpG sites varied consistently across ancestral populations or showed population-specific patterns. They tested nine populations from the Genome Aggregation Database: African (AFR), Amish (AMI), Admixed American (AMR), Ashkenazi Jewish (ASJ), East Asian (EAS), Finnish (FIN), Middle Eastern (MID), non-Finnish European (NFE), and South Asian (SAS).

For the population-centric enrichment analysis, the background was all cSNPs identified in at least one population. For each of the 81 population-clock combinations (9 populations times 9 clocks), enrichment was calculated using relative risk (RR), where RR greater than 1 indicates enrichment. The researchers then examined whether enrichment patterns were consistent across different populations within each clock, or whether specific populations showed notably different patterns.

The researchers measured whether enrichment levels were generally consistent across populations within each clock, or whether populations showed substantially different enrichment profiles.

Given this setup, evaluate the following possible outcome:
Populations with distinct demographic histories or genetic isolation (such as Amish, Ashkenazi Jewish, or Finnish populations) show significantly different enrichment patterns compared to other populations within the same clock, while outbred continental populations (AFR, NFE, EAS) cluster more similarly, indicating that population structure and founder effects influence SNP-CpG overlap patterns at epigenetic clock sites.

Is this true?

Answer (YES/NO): NO